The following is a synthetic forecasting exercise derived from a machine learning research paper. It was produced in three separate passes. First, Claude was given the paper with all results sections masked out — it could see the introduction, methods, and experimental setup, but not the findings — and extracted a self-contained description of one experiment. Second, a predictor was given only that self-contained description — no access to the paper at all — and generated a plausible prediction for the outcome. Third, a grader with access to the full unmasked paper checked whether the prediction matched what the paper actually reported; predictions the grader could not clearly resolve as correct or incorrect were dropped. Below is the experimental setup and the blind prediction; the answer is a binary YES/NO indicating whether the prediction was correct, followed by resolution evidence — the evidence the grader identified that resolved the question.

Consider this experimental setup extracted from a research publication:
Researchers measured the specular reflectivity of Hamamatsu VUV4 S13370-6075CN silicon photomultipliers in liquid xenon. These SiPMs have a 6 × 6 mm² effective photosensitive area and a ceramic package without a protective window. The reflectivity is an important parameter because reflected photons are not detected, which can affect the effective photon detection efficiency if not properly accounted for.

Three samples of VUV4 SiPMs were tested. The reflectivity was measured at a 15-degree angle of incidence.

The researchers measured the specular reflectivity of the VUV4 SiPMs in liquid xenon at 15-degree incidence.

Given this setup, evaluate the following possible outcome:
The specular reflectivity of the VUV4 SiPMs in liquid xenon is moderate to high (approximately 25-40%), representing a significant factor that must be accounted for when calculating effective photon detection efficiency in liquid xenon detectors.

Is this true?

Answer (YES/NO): YES